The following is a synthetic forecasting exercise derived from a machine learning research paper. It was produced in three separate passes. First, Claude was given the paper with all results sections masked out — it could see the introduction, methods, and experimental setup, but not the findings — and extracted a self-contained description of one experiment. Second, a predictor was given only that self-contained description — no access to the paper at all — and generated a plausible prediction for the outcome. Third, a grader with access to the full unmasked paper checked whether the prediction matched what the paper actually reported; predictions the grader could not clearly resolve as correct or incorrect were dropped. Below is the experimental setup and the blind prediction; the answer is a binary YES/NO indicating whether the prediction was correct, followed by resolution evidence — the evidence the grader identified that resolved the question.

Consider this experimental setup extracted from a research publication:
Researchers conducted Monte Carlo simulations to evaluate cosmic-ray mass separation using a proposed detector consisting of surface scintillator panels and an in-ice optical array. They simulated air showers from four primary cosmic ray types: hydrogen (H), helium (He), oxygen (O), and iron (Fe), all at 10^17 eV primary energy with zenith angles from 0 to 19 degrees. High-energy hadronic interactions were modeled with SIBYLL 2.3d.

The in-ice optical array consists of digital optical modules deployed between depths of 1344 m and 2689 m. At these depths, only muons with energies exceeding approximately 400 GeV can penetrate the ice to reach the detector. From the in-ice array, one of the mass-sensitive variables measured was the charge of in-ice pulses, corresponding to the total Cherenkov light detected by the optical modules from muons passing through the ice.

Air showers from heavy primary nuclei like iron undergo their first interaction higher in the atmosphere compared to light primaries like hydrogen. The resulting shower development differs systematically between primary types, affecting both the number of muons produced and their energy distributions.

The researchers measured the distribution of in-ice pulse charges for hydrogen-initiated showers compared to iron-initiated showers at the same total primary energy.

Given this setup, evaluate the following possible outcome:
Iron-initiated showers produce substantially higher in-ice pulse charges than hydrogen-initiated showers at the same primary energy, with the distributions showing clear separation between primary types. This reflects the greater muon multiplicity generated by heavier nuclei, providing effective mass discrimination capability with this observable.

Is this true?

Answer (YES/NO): NO